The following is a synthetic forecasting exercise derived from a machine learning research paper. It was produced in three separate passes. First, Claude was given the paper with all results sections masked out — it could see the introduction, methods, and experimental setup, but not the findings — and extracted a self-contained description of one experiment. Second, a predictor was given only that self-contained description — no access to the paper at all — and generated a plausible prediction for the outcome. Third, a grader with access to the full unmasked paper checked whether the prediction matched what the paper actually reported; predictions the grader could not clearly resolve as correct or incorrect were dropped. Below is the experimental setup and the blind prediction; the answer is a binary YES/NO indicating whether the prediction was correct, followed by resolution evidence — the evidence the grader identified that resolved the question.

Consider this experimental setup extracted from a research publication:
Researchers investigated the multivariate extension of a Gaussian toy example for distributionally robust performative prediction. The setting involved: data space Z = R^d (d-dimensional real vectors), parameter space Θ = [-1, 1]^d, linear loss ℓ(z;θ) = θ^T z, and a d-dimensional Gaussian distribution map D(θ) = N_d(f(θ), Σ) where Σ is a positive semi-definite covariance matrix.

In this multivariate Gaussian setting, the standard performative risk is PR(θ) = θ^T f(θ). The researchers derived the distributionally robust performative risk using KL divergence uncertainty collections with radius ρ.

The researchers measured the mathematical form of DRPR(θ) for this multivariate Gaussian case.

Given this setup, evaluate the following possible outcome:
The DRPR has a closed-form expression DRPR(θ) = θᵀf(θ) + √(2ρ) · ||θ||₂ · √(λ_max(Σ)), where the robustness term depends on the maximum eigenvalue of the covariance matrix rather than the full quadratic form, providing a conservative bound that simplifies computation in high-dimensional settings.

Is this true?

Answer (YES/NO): NO